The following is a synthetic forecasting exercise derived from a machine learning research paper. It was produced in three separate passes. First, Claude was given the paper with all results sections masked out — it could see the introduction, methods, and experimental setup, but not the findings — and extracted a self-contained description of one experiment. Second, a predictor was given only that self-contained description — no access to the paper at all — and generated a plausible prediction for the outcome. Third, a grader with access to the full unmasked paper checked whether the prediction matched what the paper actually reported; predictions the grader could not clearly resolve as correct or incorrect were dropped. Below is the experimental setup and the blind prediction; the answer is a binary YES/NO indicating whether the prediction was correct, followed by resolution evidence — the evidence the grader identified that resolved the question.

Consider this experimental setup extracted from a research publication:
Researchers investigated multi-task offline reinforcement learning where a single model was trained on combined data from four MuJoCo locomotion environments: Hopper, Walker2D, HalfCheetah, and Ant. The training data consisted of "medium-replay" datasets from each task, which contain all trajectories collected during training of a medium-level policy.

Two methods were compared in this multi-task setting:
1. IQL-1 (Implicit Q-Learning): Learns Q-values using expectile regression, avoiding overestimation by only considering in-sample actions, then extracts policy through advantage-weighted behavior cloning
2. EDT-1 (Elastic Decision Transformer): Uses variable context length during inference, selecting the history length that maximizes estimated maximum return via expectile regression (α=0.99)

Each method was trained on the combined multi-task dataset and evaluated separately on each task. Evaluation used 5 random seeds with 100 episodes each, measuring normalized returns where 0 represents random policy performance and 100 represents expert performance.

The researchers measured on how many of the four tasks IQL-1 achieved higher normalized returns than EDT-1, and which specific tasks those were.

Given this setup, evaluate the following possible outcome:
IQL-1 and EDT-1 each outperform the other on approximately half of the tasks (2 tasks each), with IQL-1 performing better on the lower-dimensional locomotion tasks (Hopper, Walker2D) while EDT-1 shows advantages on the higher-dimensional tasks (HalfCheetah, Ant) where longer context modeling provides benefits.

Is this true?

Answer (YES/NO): NO